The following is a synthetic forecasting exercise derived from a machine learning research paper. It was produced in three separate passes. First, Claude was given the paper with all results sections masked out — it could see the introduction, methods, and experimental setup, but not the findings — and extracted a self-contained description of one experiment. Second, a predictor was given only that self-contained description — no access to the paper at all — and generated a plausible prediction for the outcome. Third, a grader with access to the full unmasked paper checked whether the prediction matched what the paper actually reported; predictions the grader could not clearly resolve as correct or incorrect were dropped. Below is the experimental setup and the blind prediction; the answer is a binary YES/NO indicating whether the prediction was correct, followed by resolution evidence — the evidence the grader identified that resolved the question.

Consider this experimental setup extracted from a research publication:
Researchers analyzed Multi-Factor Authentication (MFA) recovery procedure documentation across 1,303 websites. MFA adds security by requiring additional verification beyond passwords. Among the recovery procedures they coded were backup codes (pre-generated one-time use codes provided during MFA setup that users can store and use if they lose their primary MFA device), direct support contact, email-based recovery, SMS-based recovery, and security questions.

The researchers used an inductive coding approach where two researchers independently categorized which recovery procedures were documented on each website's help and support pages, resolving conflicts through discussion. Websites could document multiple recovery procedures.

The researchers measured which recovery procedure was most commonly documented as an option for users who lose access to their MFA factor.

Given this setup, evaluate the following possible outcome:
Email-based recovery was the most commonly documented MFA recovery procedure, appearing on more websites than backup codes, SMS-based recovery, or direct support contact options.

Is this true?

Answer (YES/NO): NO